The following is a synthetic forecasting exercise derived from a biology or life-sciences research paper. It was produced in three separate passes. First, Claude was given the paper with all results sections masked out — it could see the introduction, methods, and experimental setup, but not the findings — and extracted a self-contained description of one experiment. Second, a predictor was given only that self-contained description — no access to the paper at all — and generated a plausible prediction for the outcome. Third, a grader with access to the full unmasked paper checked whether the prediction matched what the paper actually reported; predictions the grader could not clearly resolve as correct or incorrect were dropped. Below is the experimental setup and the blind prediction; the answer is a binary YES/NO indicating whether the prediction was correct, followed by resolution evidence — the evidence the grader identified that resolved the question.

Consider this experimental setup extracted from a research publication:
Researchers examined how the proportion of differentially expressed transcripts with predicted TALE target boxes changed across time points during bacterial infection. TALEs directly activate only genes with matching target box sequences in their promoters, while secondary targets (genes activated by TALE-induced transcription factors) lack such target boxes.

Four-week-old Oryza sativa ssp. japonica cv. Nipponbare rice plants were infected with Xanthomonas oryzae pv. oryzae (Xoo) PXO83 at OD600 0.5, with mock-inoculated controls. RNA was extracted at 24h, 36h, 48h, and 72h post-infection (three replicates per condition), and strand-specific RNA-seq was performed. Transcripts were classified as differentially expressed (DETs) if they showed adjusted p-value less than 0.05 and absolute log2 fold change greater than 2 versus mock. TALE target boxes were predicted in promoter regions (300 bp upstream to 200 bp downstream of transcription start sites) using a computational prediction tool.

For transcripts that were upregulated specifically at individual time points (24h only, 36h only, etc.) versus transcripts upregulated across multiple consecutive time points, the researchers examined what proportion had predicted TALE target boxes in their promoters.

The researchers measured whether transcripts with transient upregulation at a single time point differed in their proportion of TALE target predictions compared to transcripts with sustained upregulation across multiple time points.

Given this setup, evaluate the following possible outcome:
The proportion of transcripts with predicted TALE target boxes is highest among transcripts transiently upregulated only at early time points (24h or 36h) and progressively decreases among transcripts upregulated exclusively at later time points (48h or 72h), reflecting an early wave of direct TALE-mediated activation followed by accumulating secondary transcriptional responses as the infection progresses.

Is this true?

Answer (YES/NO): NO